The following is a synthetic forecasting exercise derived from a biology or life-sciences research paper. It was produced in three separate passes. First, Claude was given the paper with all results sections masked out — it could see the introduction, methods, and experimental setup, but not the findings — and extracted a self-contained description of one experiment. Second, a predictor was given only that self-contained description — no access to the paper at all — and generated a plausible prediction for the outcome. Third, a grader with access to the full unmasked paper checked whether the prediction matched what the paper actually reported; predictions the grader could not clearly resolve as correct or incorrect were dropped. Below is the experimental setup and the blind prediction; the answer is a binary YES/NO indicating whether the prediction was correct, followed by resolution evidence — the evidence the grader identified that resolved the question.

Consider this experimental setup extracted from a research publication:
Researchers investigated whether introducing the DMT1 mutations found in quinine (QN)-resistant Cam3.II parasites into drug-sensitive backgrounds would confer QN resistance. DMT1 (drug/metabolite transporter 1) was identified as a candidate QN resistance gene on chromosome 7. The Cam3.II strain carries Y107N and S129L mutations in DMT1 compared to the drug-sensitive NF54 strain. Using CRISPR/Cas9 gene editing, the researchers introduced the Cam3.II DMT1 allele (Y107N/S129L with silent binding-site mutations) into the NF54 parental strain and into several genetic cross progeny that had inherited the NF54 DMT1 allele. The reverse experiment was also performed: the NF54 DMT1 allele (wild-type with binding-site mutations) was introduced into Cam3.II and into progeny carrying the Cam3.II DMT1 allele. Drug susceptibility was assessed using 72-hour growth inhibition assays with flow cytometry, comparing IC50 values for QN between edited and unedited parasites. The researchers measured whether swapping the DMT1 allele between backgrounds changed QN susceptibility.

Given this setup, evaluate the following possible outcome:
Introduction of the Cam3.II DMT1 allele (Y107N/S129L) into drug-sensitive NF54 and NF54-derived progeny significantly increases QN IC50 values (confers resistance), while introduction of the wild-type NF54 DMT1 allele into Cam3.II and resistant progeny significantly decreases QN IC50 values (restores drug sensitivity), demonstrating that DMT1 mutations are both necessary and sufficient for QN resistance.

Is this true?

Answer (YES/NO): NO